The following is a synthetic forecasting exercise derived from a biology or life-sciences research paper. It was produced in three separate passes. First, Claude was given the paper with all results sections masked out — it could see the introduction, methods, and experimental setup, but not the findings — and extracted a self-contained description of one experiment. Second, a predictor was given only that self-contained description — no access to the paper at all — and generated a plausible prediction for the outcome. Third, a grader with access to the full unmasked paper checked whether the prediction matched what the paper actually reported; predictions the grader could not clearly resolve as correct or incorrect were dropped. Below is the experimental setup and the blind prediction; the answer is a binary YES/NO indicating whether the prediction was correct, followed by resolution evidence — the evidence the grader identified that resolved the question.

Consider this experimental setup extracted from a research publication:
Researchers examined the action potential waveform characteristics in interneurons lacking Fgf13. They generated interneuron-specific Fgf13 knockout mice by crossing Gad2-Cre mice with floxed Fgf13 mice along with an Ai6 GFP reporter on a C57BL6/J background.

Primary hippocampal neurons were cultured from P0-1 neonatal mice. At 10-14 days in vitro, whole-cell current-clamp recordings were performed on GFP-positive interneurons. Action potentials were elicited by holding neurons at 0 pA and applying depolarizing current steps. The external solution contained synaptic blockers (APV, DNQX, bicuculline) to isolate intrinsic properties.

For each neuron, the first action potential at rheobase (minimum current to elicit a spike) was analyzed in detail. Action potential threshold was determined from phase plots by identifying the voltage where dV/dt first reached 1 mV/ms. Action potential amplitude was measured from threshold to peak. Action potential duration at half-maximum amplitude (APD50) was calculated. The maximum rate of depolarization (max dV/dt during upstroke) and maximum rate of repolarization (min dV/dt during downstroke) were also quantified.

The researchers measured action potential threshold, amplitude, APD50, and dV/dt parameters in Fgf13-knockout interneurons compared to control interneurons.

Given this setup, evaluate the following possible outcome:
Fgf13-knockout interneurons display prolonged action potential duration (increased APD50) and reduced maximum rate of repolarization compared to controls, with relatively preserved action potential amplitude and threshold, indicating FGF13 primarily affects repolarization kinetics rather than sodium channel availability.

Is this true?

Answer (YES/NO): NO